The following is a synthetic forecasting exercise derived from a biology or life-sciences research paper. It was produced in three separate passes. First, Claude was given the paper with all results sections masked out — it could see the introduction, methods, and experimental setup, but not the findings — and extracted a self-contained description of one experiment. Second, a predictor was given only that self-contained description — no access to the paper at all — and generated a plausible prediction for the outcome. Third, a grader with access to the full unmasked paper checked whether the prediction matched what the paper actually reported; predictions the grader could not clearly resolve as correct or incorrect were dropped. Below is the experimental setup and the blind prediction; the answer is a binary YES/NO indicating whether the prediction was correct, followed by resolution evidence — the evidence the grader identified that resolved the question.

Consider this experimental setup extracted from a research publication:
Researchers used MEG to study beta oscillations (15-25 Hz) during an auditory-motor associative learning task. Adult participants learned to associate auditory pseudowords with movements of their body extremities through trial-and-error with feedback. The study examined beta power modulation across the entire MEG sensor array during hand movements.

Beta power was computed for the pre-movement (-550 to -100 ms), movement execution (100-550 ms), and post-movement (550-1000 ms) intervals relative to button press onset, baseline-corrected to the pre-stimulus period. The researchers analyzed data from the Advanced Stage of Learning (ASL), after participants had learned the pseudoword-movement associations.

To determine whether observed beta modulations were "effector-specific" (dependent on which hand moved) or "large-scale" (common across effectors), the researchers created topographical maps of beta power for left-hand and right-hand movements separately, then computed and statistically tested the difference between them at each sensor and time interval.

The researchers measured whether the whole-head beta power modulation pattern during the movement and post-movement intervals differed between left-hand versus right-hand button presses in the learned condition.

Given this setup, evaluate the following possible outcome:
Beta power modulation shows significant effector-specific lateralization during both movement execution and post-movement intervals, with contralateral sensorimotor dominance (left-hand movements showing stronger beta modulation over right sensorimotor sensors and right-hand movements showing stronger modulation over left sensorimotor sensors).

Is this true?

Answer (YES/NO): NO